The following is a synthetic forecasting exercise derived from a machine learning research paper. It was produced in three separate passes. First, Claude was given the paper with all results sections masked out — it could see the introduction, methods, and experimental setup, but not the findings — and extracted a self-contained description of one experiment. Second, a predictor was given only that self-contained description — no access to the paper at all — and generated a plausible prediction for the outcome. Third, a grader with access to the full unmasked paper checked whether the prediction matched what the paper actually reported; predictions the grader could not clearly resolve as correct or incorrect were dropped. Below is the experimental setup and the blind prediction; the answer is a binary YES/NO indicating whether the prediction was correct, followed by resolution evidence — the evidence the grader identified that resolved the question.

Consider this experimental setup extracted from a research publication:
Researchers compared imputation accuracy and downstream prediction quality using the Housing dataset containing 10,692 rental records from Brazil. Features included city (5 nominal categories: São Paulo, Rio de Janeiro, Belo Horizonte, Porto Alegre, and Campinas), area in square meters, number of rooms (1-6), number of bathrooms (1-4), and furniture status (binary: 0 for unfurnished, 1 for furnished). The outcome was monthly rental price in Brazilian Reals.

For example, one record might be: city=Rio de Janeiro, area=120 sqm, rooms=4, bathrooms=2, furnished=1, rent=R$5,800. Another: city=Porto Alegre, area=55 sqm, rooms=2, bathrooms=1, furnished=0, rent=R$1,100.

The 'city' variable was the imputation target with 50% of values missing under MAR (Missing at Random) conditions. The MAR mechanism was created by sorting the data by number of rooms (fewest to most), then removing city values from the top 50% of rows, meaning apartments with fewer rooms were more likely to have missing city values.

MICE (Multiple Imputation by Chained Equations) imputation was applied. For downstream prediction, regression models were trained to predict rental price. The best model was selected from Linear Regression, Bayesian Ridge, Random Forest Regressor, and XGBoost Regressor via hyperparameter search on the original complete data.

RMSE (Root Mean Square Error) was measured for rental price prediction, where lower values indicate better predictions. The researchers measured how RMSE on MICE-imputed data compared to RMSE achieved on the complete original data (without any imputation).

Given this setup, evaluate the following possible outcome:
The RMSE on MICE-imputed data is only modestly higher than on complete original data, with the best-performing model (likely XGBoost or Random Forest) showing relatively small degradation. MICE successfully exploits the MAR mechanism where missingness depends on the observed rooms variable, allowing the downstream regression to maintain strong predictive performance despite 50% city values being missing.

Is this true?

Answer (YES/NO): NO